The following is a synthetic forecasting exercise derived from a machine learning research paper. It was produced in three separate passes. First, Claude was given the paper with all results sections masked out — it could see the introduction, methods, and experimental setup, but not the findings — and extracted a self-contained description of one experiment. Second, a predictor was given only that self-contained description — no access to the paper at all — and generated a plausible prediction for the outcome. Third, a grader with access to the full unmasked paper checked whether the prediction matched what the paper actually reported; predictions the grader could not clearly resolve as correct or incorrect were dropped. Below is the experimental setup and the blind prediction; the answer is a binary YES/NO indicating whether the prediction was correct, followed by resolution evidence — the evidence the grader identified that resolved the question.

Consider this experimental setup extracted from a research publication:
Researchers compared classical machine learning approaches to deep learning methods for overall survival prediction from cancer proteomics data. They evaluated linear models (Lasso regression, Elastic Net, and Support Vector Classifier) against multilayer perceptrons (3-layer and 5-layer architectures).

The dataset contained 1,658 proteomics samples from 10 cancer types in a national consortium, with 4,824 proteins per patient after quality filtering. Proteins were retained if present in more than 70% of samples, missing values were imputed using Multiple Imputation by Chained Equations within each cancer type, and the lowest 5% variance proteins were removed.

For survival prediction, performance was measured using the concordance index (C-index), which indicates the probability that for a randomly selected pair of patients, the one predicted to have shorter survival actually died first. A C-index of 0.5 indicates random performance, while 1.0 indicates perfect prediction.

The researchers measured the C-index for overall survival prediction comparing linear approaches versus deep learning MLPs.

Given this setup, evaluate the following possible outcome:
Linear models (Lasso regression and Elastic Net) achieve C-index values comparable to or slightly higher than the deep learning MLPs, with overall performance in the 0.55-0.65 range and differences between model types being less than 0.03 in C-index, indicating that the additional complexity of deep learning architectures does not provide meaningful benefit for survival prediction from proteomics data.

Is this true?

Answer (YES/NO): NO